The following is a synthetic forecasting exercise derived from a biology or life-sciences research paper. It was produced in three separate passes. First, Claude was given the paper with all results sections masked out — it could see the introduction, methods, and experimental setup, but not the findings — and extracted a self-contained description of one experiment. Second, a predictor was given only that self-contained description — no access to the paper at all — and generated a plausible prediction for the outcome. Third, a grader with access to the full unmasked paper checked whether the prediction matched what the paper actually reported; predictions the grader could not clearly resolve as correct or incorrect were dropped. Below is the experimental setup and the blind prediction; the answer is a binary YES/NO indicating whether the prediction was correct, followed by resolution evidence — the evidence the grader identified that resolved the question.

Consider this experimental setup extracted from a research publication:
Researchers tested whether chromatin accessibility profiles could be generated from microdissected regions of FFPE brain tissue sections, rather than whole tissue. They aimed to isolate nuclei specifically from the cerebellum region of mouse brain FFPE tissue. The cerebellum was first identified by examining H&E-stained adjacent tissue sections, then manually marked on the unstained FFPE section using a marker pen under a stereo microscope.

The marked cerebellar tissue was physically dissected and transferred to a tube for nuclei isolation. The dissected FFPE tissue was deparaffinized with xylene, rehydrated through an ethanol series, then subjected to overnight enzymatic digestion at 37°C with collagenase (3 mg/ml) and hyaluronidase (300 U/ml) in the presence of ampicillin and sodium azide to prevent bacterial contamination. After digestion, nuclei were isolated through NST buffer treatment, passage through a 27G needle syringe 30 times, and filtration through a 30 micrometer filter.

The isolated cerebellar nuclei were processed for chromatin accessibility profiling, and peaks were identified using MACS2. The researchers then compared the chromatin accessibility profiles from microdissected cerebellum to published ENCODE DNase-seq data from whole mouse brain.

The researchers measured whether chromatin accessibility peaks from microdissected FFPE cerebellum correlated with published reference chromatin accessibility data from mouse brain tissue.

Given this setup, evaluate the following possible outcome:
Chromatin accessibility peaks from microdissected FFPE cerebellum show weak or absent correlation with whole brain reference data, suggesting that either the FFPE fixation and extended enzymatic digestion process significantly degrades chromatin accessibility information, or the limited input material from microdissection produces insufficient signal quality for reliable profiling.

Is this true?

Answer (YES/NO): NO